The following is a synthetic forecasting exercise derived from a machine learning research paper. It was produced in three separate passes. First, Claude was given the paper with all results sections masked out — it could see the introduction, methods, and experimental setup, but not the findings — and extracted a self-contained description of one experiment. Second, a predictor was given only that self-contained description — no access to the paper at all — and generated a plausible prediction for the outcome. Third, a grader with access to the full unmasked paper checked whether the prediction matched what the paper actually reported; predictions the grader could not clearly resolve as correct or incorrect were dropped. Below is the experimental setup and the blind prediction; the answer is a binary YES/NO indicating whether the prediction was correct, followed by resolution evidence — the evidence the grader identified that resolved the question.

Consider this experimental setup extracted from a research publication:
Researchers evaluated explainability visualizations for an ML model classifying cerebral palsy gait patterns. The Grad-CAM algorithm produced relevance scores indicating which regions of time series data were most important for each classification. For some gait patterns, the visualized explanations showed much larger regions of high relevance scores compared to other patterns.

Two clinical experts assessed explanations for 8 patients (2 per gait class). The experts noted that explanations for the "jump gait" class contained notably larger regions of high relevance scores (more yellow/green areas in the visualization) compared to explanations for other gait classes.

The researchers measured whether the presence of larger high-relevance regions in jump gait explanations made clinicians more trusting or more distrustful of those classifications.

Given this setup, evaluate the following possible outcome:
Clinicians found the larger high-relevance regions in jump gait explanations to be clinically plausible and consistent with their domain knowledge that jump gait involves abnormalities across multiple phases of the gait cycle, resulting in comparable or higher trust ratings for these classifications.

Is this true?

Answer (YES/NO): NO